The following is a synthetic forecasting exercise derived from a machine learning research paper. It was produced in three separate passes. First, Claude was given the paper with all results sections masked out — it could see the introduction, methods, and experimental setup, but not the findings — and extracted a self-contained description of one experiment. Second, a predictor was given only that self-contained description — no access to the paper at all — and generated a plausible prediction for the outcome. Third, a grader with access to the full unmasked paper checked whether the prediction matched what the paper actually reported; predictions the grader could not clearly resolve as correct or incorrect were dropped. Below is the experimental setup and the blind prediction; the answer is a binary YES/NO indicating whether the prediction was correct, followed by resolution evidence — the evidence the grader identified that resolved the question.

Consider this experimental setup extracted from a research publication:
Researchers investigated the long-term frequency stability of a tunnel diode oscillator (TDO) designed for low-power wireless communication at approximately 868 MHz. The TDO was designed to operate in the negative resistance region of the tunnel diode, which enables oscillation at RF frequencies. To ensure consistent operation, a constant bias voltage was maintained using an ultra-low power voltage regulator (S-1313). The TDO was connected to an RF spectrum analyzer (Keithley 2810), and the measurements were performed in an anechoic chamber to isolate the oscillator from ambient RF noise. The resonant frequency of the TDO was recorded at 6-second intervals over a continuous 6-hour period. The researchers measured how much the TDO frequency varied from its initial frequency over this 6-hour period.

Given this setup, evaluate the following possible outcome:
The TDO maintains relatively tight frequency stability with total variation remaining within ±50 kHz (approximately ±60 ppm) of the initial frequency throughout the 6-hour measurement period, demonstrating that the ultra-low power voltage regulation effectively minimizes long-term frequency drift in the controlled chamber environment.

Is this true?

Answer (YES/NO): NO